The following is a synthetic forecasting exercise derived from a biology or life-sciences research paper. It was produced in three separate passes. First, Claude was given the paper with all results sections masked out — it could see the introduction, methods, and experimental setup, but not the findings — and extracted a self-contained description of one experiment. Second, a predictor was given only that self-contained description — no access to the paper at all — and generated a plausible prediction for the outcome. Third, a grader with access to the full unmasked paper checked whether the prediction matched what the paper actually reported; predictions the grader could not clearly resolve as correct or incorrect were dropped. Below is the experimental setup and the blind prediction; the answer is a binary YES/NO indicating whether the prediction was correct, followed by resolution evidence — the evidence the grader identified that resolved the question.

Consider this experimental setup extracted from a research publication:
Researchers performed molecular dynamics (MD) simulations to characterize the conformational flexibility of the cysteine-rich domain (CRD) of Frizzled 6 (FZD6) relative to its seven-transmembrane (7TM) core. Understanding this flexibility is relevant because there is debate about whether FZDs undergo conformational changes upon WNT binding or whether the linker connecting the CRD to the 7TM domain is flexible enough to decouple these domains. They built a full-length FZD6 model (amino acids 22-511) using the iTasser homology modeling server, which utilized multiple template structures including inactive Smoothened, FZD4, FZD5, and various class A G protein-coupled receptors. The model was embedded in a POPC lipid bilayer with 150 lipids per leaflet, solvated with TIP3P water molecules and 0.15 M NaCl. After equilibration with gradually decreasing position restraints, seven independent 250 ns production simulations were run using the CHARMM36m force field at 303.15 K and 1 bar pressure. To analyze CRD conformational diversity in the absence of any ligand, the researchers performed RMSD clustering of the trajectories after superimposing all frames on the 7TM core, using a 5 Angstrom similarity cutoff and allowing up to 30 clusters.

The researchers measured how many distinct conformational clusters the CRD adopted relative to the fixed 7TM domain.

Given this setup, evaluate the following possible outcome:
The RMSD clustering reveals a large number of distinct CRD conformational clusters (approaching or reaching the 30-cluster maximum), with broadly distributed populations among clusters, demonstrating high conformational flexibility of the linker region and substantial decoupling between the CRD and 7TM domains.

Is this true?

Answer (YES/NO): NO